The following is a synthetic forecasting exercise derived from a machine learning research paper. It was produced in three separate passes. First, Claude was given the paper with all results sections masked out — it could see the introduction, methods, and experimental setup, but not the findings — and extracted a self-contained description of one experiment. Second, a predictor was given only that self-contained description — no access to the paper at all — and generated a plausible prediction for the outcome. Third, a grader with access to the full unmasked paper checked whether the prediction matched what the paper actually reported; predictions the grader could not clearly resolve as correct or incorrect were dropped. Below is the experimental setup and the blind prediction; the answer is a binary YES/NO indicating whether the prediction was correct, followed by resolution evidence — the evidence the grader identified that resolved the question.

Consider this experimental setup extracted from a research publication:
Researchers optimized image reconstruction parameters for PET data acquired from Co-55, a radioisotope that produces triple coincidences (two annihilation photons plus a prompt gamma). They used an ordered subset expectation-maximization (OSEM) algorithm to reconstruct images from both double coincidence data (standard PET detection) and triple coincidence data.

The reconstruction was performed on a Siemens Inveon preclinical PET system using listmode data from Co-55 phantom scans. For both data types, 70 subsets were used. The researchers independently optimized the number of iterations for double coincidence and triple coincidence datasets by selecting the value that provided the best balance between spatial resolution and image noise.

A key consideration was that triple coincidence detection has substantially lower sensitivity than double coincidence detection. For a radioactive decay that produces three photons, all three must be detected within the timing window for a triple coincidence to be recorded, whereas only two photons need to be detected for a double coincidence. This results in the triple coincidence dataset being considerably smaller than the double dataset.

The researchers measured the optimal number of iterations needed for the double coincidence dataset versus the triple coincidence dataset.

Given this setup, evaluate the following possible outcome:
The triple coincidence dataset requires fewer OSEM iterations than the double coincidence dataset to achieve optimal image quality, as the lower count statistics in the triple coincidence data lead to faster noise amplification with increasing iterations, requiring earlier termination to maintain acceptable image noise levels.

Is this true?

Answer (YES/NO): NO